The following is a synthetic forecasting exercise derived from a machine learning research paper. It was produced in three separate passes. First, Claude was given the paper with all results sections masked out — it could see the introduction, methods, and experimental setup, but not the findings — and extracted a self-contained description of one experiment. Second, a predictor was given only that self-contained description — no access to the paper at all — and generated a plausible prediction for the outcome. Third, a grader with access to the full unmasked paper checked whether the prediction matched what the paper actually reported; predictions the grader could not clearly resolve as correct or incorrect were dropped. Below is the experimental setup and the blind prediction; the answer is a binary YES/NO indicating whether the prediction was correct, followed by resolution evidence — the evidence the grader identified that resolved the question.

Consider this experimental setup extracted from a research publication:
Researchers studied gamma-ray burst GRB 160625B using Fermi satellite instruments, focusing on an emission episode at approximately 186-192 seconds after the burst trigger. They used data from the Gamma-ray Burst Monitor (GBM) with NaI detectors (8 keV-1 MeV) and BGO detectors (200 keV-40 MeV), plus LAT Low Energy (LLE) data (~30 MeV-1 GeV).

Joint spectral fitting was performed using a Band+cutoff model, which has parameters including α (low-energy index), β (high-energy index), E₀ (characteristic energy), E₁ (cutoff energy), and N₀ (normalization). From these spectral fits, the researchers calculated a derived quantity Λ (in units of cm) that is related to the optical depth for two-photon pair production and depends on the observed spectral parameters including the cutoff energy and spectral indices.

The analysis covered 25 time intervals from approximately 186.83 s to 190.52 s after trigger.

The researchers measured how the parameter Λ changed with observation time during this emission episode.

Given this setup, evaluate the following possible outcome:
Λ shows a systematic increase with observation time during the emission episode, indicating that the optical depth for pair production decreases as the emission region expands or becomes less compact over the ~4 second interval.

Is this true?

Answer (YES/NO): YES